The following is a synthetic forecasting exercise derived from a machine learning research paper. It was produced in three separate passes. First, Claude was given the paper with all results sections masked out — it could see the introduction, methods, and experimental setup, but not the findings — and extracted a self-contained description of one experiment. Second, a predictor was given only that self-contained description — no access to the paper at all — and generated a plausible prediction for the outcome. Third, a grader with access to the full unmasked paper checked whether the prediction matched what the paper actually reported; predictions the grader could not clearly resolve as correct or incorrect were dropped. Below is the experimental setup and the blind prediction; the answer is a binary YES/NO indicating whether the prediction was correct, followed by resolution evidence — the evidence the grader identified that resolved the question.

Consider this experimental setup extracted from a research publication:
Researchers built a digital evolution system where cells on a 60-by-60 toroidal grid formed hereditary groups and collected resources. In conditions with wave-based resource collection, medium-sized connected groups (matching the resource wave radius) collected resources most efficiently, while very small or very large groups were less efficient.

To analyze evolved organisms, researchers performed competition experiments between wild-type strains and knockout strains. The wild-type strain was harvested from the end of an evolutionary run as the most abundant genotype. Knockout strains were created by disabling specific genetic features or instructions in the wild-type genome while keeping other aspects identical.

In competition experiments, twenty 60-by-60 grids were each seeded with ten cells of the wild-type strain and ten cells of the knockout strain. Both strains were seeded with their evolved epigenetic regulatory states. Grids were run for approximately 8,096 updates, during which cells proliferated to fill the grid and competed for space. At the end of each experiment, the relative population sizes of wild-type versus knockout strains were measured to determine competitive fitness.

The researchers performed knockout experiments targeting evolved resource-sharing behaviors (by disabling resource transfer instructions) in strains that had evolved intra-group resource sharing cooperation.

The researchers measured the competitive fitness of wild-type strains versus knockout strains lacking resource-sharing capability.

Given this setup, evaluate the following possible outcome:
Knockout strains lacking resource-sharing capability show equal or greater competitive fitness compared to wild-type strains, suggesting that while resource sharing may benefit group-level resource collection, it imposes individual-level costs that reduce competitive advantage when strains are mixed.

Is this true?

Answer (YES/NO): NO